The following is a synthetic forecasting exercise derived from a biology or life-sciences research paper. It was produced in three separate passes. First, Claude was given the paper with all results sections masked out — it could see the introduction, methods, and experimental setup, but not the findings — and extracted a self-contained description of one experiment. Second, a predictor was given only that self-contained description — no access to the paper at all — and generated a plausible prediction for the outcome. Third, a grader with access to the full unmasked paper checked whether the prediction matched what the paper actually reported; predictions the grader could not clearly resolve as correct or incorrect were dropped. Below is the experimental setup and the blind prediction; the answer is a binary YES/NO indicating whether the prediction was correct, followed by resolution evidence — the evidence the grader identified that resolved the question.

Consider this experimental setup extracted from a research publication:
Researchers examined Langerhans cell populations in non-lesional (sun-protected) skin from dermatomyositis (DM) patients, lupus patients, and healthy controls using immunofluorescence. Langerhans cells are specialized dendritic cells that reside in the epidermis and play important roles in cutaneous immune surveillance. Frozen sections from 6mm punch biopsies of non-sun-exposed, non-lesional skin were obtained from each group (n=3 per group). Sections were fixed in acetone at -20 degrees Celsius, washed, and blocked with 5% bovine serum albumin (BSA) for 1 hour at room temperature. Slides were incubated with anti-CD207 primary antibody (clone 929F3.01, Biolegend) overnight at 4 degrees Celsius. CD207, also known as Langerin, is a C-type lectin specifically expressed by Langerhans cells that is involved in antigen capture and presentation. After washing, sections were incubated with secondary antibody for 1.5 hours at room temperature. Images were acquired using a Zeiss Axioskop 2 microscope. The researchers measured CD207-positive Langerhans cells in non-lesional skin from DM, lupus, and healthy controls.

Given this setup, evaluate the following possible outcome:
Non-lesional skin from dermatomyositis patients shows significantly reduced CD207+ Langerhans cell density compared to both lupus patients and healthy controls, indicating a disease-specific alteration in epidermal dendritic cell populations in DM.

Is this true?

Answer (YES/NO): NO